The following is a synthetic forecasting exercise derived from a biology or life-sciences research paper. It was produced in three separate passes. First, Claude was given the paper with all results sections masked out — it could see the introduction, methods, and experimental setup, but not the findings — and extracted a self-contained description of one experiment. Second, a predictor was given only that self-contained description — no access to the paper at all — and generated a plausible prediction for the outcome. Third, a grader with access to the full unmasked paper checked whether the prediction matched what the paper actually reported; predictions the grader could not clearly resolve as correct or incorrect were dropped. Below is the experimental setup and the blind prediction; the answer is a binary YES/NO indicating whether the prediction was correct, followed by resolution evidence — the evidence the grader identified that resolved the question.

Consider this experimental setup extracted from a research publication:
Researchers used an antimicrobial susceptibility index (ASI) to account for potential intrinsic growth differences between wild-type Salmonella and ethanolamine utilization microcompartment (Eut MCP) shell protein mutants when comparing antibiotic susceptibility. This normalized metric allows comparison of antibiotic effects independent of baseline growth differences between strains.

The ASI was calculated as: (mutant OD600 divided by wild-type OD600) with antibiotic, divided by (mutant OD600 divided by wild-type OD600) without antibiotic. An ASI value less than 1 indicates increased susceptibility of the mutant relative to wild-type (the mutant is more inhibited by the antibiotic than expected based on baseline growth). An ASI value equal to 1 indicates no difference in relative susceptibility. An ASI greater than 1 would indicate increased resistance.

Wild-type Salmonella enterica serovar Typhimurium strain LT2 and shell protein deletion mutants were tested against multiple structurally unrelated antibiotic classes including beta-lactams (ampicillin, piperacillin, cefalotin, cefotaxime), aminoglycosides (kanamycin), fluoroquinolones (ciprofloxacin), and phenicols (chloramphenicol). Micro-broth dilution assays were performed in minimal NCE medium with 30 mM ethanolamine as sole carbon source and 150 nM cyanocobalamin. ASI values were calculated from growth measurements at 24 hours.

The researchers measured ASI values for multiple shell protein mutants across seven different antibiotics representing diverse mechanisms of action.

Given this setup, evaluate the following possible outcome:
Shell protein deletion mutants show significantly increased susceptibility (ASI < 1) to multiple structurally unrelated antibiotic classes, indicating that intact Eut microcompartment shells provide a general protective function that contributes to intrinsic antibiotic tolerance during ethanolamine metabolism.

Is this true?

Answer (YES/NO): YES